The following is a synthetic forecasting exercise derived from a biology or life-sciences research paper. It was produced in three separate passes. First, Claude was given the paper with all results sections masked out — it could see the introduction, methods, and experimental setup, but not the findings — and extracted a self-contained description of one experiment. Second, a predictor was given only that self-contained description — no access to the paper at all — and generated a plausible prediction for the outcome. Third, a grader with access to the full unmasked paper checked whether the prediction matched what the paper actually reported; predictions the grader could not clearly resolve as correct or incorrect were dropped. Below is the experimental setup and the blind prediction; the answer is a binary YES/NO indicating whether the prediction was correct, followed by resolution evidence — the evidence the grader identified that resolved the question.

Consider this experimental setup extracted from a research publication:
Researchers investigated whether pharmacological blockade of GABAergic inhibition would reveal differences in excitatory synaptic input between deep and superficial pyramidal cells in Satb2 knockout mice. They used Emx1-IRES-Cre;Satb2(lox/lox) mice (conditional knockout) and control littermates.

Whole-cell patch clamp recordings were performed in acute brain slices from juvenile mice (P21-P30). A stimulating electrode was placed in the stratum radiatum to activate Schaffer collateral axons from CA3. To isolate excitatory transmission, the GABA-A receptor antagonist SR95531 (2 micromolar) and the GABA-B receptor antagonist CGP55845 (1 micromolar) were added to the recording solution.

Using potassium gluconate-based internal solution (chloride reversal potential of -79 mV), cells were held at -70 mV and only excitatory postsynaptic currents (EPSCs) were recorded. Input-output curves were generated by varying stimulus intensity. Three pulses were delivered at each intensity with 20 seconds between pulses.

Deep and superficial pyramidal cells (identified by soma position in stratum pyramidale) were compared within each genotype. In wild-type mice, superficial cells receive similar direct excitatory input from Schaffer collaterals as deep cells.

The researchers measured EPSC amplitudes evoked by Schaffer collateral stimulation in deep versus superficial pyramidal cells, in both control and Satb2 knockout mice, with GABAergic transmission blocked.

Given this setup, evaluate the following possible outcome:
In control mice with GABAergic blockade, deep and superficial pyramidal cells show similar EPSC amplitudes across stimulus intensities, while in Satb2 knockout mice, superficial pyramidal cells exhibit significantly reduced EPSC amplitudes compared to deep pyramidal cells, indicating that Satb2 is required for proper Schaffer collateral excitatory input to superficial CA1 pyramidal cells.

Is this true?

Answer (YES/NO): NO